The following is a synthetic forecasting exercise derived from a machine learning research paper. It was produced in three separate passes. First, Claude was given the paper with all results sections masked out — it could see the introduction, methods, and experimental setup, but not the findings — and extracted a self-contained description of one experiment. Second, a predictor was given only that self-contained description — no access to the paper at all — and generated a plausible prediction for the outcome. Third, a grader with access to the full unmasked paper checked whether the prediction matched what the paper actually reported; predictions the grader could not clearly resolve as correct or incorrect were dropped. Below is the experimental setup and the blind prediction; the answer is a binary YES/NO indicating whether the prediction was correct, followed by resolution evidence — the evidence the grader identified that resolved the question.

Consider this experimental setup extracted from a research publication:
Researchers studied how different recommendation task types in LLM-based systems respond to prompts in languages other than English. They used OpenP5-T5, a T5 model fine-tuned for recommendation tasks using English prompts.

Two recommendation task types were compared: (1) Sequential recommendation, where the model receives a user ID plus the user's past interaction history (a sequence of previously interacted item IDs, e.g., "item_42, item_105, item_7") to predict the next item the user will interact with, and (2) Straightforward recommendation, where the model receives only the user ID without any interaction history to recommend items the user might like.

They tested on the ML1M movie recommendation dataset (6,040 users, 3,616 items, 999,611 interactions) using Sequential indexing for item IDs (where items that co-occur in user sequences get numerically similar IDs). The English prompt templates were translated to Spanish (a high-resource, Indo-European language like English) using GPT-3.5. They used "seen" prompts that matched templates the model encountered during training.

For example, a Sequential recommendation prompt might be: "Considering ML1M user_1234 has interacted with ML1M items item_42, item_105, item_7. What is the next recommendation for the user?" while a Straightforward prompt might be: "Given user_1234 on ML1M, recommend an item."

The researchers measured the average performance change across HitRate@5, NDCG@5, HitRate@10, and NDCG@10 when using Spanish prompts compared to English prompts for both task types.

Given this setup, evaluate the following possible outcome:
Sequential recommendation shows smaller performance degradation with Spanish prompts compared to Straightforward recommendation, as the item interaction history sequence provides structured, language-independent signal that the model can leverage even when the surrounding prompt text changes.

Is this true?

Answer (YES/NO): NO